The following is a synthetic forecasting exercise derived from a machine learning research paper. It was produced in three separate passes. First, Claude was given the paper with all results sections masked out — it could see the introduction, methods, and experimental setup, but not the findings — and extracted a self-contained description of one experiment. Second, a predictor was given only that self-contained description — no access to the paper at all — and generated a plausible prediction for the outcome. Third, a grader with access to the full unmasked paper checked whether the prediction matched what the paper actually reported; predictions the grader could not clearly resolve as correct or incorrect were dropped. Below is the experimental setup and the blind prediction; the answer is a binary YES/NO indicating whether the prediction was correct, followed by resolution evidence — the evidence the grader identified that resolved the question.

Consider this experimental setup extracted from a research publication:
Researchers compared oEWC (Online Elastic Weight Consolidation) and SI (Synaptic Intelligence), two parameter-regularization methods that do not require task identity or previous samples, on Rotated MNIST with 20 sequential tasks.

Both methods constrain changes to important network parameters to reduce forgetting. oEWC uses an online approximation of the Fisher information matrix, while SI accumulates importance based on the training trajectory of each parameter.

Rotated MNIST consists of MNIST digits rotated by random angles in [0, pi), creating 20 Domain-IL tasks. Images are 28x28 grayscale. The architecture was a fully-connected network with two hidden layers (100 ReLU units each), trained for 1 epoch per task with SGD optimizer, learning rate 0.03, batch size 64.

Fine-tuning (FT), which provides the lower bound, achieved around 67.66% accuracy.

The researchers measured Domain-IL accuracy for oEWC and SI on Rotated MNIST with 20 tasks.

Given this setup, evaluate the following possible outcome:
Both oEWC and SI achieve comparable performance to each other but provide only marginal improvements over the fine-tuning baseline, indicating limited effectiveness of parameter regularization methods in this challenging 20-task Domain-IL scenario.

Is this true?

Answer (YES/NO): NO